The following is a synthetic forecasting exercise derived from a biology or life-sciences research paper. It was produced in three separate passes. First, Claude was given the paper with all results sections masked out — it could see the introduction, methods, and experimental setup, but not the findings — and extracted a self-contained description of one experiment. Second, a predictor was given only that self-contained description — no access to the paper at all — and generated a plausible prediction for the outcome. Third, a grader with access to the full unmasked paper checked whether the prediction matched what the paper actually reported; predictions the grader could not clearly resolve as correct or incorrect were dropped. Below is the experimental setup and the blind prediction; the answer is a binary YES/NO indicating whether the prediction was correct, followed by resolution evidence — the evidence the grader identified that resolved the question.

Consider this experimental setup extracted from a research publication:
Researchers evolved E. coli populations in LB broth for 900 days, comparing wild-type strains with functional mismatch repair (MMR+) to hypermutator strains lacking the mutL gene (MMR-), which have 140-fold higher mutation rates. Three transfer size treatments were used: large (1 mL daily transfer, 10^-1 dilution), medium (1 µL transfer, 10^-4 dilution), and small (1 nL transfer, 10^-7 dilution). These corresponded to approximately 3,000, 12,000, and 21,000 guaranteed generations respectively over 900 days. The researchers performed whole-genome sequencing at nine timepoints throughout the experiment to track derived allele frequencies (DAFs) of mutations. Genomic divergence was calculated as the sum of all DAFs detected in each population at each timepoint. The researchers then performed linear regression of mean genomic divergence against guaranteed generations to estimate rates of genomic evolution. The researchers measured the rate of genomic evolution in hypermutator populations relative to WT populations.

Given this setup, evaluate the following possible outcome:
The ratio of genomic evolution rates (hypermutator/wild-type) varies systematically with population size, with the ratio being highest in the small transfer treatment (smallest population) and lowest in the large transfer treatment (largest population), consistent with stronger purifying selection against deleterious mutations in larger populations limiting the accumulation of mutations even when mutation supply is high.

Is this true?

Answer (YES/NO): NO